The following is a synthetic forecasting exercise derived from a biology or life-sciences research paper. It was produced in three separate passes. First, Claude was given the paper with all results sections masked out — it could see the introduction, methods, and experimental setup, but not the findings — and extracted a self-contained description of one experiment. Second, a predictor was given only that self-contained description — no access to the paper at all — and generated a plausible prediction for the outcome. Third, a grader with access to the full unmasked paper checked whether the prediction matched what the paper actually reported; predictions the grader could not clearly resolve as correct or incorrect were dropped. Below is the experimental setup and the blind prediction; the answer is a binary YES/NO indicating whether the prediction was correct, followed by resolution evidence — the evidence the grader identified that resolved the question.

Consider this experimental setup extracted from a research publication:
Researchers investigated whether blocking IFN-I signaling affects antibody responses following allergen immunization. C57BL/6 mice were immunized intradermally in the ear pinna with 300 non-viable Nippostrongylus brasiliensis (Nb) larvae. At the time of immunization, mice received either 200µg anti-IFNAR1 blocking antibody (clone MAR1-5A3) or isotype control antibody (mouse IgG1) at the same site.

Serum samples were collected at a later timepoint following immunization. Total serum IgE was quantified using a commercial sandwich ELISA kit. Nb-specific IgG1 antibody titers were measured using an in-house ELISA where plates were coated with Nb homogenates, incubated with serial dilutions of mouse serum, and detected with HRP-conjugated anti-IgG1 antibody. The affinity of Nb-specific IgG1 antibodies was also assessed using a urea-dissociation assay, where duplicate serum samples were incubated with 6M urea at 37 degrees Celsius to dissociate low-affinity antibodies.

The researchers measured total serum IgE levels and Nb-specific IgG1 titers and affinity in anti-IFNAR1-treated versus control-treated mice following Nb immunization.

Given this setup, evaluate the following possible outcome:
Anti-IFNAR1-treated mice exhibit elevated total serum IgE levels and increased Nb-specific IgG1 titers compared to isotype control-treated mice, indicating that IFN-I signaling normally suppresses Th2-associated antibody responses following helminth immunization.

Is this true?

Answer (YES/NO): NO